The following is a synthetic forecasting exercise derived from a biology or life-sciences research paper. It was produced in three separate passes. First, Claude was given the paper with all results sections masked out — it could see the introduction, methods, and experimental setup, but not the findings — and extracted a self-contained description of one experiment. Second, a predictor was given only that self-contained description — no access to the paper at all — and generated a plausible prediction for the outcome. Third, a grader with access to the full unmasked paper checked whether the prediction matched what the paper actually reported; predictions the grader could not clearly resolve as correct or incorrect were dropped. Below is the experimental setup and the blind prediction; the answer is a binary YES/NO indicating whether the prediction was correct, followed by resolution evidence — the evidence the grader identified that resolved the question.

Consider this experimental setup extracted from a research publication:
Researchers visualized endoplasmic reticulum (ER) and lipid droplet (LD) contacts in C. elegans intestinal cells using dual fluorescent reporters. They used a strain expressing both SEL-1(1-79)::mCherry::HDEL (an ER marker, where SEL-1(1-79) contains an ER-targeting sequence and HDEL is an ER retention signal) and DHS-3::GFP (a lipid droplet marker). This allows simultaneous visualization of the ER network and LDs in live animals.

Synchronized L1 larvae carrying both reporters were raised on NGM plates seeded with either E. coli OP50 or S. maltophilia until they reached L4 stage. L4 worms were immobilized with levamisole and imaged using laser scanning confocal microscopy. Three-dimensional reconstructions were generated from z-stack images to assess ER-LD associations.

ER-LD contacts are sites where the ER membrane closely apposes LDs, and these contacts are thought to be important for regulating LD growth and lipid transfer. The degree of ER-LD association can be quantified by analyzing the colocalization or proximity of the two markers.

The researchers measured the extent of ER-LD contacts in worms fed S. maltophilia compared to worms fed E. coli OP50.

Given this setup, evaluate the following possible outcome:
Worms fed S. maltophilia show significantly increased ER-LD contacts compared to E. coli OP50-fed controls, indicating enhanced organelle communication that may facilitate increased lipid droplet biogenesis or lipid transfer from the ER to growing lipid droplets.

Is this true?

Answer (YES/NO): YES